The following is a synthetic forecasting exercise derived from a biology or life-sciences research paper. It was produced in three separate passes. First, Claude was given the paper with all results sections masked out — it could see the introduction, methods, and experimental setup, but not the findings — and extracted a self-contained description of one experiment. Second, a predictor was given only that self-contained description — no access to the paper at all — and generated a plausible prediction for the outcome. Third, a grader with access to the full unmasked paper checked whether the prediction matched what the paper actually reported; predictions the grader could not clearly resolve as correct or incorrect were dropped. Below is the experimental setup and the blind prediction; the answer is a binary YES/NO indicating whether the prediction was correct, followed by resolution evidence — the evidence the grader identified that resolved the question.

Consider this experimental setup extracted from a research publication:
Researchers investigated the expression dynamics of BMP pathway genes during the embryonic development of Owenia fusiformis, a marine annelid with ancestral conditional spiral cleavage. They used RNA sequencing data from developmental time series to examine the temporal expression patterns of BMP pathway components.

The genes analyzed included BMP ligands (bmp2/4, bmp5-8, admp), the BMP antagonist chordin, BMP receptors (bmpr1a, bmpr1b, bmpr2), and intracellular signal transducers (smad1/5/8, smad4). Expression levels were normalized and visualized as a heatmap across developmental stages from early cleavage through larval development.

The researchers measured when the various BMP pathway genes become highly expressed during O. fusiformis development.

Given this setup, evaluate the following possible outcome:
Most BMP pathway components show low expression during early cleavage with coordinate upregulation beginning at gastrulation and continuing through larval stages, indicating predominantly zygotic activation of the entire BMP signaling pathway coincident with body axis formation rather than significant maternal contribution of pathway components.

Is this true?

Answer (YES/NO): NO